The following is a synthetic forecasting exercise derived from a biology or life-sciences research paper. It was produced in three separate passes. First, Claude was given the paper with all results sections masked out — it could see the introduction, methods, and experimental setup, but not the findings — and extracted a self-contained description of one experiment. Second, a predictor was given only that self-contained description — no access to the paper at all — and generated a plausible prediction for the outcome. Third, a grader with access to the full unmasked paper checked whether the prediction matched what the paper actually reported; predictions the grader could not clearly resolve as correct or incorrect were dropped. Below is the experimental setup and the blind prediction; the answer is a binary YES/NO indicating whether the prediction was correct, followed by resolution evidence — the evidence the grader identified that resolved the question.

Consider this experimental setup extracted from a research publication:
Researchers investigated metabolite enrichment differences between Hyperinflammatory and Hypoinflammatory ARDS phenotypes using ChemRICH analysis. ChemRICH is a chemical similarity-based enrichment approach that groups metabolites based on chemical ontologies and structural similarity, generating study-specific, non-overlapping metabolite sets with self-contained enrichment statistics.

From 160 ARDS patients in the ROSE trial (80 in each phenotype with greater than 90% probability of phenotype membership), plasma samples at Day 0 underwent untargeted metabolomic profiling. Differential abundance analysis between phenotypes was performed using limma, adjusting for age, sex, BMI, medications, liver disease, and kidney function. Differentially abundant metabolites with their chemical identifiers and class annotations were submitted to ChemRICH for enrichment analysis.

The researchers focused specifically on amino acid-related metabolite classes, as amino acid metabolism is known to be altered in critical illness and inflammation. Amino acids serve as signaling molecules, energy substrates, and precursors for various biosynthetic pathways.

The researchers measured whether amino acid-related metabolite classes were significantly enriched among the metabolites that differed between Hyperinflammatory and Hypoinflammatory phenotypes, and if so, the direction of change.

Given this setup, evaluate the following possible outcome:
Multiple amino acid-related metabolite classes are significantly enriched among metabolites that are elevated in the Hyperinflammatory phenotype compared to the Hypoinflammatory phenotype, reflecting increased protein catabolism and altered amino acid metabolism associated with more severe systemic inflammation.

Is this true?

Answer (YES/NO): YES